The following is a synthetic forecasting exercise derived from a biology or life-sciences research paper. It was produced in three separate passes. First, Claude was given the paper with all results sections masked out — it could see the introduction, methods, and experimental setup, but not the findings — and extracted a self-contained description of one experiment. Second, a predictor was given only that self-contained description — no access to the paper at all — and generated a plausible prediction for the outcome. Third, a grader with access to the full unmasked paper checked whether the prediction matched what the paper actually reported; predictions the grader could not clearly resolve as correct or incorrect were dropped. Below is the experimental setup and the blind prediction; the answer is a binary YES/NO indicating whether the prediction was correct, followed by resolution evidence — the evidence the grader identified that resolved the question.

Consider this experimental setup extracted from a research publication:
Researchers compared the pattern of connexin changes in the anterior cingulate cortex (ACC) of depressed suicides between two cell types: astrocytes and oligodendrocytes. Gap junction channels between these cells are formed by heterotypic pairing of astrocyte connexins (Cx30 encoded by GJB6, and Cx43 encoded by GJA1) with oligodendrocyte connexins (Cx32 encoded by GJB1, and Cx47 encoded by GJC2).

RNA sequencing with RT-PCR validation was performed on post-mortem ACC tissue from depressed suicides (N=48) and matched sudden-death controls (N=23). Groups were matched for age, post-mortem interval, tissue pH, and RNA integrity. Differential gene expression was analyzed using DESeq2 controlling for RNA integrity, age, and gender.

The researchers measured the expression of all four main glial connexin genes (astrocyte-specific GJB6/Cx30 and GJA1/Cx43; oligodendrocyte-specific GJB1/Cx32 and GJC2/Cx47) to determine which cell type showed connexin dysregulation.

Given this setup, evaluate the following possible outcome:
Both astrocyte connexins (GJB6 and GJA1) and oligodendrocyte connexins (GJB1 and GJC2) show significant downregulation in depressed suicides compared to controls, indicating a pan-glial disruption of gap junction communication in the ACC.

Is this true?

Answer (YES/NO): NO